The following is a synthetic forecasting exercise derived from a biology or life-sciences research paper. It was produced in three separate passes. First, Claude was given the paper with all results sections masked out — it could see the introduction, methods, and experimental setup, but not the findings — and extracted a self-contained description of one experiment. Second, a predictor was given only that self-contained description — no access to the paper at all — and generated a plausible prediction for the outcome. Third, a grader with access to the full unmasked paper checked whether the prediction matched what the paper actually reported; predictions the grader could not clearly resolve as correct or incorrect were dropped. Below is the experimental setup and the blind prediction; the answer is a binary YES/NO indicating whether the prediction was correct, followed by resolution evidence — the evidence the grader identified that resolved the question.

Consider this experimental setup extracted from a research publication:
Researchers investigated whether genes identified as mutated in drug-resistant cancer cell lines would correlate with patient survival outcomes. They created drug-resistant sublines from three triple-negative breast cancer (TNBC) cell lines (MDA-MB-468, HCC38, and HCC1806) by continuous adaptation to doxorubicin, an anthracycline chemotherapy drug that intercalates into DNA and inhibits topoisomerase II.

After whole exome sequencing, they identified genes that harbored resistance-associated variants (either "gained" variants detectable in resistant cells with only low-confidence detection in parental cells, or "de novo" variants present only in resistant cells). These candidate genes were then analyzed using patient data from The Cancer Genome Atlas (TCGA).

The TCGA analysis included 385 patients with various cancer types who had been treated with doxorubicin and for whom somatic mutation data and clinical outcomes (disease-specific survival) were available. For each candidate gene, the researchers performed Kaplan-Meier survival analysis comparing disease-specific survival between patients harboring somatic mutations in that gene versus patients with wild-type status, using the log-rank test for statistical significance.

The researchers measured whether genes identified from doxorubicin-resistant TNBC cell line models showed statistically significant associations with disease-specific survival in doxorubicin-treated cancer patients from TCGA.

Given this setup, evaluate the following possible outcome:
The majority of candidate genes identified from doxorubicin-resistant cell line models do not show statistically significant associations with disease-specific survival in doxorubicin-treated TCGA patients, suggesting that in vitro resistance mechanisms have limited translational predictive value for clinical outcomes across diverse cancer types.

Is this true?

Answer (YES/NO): NO